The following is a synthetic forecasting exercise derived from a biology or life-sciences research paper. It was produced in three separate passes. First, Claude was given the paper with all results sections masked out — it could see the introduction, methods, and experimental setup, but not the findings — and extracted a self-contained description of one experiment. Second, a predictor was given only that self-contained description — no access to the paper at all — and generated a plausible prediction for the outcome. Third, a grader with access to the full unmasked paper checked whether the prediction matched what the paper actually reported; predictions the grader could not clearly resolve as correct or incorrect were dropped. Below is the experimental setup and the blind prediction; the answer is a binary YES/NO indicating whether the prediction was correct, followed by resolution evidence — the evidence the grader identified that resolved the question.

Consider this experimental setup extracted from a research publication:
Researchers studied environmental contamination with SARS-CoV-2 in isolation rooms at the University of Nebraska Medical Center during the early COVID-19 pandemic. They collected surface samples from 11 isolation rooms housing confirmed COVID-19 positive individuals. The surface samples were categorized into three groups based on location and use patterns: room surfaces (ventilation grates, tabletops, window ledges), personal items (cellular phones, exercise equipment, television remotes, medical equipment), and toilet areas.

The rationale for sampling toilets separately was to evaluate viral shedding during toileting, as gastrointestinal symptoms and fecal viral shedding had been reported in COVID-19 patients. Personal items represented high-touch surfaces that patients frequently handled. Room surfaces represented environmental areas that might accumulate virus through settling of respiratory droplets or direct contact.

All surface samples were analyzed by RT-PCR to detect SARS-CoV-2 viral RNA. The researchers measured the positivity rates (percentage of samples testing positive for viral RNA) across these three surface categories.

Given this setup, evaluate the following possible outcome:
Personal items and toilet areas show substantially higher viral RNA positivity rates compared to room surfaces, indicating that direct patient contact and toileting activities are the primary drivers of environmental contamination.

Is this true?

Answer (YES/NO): NO